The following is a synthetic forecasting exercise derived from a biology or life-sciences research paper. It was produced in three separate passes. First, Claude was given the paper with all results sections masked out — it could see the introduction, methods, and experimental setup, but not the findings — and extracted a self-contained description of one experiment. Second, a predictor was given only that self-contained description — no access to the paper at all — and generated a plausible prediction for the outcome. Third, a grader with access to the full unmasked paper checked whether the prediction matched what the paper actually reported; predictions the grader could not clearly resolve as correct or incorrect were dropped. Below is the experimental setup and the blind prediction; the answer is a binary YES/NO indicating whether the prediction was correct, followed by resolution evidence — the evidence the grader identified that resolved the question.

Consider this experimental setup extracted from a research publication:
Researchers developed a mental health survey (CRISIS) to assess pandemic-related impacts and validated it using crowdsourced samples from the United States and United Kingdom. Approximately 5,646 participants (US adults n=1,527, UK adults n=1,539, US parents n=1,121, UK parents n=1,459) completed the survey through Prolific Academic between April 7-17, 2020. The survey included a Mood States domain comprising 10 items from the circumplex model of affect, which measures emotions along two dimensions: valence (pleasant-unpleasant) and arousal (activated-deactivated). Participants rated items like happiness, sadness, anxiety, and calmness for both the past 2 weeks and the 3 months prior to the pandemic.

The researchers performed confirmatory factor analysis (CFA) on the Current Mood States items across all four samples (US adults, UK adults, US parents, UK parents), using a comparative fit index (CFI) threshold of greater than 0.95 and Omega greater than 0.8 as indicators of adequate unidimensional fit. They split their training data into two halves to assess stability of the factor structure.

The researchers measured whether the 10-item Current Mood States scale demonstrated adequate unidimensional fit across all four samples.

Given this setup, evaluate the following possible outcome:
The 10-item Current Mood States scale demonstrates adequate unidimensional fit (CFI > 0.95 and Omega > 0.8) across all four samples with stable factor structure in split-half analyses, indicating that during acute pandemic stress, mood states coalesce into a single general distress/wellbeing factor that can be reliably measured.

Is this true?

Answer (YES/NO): YES